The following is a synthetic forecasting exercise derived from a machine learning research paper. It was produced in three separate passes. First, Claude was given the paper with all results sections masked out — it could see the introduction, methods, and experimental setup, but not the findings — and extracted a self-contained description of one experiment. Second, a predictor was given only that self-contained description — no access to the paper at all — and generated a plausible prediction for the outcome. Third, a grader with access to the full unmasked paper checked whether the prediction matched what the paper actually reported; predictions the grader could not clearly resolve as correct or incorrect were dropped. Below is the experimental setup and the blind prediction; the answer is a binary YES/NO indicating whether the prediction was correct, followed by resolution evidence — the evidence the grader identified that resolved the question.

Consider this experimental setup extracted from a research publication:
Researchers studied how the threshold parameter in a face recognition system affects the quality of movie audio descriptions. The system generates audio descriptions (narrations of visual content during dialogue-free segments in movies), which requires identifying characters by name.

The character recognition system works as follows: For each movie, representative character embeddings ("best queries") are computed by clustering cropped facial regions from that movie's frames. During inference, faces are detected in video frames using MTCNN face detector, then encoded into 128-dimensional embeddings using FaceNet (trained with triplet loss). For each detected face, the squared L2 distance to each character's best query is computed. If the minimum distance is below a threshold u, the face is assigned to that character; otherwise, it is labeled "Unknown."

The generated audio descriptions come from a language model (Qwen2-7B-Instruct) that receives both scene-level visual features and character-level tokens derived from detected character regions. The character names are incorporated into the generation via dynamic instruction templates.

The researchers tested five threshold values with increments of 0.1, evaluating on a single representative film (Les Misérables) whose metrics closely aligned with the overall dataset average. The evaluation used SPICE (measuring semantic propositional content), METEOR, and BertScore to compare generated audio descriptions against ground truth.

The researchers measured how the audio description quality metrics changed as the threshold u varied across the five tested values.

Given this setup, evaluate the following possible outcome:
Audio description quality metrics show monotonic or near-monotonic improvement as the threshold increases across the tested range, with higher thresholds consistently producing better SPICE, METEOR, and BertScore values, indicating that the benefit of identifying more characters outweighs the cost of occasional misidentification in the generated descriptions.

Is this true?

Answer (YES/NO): NO